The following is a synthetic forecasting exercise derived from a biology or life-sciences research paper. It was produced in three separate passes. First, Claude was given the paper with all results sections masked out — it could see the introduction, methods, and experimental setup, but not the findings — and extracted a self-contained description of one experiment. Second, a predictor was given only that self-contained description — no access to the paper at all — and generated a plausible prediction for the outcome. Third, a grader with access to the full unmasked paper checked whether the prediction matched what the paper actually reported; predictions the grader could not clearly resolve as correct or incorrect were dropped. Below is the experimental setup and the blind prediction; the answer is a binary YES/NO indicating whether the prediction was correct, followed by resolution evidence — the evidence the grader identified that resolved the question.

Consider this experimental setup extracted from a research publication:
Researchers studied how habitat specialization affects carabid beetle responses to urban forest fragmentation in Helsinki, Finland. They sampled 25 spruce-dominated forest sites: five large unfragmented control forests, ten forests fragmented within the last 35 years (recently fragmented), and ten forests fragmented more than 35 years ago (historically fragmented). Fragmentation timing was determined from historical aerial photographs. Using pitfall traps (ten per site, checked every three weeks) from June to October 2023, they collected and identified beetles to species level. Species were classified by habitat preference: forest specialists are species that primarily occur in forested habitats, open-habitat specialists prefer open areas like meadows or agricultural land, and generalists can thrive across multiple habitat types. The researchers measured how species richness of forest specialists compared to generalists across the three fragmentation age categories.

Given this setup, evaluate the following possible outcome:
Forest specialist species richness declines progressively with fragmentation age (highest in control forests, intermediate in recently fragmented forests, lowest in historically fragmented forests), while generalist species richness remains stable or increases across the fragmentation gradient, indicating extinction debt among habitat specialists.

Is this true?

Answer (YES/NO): NO